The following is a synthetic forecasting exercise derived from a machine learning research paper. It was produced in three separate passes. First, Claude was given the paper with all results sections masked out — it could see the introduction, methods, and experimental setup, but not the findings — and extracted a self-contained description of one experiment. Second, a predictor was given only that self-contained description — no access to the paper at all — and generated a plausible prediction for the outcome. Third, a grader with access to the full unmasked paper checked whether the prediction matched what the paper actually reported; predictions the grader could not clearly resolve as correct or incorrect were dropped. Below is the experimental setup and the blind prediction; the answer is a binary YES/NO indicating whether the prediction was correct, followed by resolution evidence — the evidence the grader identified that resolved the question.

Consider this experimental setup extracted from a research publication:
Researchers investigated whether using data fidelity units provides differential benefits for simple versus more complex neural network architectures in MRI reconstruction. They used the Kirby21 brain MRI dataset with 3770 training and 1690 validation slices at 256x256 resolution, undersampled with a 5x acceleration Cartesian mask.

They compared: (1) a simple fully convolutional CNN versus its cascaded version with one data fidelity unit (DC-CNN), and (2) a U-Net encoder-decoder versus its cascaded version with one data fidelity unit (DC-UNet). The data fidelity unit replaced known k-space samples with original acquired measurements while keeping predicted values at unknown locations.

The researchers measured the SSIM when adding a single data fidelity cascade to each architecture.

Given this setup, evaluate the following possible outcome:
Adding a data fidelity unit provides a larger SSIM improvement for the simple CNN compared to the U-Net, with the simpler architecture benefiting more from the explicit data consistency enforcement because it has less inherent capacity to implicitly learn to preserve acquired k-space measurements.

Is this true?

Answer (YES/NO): NO